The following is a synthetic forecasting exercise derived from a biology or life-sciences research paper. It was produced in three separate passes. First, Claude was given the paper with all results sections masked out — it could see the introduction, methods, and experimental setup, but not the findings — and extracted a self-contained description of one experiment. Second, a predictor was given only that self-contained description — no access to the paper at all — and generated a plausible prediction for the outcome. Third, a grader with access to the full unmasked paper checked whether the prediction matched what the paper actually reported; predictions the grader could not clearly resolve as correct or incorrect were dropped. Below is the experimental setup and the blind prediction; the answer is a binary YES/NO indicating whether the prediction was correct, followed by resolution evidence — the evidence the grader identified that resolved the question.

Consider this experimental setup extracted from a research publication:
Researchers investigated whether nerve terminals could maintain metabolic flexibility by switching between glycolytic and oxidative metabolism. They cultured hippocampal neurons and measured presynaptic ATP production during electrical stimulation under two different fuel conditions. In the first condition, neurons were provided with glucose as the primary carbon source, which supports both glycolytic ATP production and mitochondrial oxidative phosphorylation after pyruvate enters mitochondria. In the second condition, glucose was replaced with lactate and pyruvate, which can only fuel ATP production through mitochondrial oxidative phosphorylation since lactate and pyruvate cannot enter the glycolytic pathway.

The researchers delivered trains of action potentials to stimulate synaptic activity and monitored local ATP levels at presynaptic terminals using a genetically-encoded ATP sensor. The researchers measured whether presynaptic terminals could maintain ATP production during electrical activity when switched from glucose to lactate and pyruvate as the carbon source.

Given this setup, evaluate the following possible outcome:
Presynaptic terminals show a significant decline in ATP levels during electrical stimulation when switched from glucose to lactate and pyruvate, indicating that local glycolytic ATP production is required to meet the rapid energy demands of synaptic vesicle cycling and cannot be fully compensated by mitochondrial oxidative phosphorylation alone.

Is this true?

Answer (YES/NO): NO